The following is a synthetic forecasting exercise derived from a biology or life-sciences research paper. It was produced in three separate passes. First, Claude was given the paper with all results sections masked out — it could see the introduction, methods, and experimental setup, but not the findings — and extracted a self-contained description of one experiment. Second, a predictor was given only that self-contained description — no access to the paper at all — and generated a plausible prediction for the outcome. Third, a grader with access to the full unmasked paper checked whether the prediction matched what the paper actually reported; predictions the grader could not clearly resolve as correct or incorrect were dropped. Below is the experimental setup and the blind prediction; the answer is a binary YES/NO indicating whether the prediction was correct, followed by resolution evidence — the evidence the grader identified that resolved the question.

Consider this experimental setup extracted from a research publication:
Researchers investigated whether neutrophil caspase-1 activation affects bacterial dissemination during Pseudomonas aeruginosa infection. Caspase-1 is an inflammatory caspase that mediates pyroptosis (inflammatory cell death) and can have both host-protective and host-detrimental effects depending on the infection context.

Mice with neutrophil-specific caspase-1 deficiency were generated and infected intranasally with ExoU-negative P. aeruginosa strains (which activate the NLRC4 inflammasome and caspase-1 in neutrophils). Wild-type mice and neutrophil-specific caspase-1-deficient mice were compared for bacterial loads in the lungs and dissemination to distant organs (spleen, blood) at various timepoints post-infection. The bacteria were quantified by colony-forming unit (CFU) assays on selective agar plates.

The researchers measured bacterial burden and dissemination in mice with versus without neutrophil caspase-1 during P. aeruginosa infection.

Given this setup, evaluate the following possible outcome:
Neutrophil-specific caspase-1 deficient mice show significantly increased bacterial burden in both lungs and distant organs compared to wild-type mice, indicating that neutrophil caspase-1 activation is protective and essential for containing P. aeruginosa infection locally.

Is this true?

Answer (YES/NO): NO